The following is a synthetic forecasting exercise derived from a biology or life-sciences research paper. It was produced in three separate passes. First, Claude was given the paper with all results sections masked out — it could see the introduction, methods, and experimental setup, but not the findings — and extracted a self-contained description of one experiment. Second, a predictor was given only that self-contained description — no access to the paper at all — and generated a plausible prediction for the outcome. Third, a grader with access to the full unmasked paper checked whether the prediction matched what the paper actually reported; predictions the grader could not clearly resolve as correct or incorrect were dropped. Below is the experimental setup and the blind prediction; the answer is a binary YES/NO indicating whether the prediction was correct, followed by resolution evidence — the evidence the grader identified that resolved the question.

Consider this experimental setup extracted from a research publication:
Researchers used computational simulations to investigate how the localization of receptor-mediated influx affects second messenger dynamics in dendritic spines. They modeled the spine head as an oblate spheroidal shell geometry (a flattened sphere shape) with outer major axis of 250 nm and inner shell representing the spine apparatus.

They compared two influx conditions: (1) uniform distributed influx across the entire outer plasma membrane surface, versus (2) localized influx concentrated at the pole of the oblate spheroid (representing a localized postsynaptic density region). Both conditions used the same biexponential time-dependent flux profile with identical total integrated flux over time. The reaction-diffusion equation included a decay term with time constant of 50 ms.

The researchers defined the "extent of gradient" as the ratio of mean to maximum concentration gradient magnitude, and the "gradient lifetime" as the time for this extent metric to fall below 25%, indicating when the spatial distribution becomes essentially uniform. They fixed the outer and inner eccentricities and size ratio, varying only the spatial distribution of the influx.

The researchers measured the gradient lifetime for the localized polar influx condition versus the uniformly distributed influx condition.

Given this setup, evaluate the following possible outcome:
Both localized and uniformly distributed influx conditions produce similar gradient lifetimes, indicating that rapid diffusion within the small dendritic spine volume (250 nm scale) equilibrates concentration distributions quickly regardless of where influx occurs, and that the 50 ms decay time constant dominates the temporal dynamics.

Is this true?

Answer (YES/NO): NO